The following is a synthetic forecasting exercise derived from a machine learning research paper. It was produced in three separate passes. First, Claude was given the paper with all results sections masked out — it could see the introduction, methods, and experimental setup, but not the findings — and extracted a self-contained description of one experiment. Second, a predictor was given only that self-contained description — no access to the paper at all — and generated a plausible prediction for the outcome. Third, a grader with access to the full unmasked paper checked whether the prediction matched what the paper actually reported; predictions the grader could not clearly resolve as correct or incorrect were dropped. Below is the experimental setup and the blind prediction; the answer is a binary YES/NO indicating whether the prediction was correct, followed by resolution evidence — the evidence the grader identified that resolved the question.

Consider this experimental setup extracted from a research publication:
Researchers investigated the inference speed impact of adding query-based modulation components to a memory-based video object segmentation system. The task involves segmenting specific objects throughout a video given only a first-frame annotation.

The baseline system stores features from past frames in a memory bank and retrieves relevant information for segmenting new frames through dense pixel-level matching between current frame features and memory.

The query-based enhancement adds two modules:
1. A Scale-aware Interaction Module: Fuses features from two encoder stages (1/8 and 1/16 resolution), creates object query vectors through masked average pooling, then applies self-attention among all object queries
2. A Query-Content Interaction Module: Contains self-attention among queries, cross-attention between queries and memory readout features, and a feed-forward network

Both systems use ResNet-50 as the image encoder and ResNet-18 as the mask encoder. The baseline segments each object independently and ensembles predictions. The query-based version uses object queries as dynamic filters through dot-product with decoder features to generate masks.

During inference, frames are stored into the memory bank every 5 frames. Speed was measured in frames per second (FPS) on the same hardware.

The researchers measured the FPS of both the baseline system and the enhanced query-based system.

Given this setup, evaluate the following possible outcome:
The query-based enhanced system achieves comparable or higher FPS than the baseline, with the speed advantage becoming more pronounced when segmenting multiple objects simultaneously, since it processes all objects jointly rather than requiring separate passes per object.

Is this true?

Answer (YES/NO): NO